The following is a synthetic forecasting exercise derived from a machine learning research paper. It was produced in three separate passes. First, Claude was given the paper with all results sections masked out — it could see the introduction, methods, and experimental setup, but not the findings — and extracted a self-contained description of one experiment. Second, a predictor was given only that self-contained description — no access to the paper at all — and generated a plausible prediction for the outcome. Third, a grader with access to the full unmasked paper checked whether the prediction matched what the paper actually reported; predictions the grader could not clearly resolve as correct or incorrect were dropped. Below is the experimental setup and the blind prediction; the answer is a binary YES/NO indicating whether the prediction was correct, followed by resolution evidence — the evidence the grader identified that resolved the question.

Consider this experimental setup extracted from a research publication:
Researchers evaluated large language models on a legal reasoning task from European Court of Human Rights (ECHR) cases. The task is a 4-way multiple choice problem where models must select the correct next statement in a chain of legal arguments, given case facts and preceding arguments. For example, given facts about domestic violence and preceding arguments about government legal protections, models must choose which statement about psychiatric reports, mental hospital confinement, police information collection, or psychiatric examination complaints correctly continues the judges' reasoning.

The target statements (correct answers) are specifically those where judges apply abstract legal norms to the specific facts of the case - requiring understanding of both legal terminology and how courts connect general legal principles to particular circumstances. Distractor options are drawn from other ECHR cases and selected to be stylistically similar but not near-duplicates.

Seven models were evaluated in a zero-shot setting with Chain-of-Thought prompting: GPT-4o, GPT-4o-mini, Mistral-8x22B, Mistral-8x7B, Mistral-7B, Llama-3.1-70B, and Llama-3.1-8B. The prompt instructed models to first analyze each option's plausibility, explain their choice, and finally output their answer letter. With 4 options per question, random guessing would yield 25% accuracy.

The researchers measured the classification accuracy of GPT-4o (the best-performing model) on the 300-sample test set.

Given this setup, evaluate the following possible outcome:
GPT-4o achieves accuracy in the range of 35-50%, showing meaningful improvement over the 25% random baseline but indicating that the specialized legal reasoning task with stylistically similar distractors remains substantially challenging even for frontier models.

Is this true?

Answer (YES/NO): NO